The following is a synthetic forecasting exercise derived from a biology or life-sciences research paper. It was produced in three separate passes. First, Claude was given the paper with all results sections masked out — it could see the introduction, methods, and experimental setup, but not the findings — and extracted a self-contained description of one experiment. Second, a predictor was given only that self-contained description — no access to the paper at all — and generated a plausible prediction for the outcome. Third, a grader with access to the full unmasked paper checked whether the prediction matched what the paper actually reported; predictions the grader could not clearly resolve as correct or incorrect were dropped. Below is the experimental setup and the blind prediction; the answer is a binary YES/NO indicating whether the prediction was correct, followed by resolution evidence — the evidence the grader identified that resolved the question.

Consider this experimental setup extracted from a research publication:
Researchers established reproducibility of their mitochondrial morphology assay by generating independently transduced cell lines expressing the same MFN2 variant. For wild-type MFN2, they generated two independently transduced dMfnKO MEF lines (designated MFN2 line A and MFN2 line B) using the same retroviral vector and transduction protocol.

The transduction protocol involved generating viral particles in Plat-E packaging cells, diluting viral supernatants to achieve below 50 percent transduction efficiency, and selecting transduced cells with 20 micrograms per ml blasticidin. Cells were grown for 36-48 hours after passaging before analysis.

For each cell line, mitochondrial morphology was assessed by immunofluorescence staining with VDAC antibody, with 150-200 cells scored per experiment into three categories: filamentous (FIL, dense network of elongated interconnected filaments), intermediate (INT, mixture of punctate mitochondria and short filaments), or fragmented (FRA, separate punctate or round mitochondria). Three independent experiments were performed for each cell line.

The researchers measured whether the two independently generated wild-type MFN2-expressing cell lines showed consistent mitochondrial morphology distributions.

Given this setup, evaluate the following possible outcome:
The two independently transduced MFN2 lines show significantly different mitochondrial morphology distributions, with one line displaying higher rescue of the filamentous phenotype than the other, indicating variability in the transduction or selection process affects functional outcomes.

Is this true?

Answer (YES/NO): NO